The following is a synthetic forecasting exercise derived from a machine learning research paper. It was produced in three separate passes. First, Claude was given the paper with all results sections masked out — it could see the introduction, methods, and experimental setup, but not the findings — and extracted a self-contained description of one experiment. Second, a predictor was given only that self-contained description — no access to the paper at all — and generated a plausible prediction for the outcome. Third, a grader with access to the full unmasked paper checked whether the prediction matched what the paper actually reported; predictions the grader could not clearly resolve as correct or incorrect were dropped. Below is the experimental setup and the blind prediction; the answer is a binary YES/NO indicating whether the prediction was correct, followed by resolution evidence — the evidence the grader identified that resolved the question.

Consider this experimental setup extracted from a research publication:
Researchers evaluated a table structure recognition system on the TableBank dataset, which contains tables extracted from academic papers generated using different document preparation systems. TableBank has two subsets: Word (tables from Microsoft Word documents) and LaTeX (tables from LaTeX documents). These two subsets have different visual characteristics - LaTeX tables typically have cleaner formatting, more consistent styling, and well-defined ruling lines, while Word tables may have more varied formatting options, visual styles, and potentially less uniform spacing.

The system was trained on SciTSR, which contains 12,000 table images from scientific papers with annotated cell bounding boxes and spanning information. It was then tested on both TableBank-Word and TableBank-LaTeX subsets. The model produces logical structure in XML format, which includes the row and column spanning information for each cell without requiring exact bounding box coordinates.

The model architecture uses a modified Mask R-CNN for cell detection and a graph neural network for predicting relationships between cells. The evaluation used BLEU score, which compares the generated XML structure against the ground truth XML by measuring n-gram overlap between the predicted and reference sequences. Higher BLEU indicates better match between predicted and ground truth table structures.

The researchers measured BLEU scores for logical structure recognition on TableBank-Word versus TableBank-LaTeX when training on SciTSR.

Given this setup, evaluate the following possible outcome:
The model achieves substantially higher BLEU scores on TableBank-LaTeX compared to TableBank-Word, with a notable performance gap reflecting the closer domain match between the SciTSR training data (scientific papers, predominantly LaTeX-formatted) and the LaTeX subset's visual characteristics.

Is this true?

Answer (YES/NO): NO